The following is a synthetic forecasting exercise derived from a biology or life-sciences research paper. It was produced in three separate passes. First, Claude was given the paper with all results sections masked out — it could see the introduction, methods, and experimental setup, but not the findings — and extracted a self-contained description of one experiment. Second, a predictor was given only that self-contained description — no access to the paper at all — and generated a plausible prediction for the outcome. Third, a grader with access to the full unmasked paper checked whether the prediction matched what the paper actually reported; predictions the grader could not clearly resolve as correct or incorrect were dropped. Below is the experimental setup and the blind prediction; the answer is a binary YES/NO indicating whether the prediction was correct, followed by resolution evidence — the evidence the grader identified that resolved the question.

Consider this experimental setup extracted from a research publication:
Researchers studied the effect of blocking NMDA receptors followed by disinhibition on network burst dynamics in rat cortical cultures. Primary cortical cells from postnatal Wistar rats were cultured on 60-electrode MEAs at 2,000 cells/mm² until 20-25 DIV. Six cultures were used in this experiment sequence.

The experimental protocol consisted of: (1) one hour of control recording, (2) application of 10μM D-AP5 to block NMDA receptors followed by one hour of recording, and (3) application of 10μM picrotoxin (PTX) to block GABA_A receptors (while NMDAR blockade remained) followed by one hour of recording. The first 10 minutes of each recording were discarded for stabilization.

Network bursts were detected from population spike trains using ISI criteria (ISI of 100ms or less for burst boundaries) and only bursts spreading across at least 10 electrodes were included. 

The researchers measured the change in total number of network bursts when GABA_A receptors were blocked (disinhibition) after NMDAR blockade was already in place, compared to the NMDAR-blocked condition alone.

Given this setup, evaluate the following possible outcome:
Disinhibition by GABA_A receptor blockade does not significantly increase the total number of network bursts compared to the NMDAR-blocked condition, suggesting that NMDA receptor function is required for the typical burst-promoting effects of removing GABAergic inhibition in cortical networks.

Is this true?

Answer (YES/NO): YES